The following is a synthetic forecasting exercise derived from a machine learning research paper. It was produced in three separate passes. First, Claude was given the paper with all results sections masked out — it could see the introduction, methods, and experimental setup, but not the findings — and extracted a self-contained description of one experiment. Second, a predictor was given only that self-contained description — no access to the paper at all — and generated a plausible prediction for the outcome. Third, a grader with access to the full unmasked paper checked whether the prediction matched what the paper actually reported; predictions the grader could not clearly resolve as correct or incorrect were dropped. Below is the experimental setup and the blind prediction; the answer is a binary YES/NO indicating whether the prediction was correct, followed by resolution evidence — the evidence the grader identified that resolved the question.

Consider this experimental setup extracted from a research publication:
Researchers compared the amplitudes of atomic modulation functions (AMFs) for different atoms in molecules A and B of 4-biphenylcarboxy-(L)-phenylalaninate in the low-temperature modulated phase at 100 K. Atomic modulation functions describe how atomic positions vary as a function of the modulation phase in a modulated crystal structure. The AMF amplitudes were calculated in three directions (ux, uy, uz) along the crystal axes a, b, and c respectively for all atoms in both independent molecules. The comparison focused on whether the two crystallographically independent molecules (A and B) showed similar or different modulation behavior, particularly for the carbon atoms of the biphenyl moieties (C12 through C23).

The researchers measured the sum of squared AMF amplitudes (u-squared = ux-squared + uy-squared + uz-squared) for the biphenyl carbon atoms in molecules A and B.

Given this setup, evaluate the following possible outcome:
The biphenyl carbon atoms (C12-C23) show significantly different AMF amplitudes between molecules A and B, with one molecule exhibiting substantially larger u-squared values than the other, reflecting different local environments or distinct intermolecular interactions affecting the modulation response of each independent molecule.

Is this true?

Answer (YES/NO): YES